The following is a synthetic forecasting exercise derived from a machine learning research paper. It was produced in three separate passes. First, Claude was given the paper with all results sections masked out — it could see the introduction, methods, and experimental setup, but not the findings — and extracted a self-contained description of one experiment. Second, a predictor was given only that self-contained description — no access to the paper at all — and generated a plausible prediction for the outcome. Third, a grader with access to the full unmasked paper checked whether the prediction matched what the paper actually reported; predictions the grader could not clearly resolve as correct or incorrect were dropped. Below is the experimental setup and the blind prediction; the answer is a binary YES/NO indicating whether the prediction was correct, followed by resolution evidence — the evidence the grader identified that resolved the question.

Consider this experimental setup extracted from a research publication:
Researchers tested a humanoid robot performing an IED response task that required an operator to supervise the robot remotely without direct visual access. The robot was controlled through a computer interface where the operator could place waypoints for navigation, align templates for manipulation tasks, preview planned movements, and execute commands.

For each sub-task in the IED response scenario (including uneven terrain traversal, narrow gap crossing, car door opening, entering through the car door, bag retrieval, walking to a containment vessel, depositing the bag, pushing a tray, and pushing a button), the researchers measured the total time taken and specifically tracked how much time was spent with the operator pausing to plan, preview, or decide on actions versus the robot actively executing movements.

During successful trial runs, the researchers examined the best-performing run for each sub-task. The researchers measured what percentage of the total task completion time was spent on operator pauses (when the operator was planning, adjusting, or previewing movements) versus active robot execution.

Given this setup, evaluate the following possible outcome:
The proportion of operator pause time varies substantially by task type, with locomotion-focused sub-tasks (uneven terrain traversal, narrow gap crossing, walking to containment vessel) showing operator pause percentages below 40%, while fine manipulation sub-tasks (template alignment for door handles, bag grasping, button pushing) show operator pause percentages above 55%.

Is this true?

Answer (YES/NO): NO